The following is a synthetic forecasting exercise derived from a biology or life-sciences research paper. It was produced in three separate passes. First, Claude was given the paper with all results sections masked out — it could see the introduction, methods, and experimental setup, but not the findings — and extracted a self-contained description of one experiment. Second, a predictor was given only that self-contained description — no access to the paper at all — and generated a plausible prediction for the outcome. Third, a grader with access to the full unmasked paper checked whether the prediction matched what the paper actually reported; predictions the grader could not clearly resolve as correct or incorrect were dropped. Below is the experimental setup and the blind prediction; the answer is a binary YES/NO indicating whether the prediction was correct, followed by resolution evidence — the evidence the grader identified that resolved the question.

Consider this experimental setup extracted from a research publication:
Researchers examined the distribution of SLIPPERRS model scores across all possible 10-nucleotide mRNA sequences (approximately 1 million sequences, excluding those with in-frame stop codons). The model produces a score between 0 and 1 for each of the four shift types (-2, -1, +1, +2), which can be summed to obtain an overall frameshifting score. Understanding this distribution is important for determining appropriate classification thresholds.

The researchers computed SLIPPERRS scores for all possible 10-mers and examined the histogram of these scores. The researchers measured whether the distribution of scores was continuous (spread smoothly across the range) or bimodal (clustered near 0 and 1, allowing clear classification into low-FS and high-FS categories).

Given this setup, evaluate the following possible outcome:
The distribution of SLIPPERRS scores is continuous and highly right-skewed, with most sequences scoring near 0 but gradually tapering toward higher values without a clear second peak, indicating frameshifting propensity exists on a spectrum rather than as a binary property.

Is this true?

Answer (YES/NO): NO